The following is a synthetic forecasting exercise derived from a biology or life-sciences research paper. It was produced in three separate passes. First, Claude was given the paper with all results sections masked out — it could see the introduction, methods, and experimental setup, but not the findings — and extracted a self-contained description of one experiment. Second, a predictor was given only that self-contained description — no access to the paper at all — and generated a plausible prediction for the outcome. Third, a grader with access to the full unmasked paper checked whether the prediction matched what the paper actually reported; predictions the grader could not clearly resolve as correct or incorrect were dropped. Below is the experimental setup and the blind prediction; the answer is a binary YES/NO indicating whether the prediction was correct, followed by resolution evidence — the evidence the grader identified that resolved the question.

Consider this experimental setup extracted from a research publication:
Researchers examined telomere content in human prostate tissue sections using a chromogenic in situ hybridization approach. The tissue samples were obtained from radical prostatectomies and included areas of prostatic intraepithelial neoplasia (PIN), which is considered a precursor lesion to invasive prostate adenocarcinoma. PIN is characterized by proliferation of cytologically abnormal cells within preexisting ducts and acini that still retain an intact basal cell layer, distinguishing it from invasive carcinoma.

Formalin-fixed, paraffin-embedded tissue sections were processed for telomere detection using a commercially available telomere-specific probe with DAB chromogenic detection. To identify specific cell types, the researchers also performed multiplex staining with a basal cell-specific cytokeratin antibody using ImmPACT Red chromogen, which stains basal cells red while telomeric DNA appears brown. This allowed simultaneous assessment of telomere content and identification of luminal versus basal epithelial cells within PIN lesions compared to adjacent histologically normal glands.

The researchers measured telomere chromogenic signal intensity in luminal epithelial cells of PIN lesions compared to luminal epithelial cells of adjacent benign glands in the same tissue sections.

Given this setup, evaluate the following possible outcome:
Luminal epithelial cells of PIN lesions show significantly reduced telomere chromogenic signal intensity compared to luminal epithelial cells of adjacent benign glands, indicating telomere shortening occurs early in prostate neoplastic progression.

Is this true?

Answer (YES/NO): YES